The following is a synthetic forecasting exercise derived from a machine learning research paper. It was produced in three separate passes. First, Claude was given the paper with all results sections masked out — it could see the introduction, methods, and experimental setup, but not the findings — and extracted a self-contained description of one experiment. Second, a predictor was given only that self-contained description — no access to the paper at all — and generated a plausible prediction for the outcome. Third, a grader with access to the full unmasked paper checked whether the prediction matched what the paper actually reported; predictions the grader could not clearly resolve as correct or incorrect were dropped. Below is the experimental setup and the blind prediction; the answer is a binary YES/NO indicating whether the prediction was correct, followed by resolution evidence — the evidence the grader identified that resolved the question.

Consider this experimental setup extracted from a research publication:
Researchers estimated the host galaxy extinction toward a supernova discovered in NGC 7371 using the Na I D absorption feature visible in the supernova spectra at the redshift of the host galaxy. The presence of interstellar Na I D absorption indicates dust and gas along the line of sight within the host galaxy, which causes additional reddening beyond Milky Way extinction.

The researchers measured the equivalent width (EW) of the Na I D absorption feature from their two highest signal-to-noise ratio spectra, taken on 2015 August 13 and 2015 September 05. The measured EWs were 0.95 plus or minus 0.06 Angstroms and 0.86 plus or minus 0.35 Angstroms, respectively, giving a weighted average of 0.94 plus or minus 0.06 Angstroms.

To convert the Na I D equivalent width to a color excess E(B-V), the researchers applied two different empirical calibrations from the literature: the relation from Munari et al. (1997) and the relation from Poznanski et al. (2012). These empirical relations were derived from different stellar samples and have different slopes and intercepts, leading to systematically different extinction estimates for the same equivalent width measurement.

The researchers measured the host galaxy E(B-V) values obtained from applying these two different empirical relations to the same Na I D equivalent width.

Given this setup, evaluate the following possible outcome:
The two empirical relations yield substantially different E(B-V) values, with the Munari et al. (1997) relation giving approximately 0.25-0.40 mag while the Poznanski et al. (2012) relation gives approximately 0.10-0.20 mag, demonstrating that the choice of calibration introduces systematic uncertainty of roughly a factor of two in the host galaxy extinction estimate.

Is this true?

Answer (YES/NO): NO